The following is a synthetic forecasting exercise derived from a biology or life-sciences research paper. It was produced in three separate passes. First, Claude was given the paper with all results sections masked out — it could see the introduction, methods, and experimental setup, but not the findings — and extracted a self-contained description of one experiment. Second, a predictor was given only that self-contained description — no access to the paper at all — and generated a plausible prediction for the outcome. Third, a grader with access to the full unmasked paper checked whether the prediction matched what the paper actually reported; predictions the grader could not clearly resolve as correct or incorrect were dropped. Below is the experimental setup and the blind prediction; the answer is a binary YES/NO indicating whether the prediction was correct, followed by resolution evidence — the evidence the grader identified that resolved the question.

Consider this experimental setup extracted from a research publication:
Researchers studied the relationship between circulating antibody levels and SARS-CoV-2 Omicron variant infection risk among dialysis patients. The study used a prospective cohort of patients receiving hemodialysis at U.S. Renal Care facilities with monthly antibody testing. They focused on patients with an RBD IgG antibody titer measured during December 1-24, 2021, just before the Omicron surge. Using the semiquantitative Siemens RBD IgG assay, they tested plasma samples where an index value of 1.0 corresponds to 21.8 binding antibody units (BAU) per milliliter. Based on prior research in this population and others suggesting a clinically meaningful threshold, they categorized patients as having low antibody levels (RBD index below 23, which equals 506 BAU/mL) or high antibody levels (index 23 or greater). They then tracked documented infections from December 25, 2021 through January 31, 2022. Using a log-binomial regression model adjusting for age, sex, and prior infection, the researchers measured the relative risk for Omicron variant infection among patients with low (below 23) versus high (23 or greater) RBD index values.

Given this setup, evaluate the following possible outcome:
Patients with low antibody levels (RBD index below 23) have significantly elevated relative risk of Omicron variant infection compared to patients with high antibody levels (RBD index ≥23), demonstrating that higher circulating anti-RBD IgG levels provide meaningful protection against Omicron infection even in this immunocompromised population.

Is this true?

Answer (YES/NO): YES